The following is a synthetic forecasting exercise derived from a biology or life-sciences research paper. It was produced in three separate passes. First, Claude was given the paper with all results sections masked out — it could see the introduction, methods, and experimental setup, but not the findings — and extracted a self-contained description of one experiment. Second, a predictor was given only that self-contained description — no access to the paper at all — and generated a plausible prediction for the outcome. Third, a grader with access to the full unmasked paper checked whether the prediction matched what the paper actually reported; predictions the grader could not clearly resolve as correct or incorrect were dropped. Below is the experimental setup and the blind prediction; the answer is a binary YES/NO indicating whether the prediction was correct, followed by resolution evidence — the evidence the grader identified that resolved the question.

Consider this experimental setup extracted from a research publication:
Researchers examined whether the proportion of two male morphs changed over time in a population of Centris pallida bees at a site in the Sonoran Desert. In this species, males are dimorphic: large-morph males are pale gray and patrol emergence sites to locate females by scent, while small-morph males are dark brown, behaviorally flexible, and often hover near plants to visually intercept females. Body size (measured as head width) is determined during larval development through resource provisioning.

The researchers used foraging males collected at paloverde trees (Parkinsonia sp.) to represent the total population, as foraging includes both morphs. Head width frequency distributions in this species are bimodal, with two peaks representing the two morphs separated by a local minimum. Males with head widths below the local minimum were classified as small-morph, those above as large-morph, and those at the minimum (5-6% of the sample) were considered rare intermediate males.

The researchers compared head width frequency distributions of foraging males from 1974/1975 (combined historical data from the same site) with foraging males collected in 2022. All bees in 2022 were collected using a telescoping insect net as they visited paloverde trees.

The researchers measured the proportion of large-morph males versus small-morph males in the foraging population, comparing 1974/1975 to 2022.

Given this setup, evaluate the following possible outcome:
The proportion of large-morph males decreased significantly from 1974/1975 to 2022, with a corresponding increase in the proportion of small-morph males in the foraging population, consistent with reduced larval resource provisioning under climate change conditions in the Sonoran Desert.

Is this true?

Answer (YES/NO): YES